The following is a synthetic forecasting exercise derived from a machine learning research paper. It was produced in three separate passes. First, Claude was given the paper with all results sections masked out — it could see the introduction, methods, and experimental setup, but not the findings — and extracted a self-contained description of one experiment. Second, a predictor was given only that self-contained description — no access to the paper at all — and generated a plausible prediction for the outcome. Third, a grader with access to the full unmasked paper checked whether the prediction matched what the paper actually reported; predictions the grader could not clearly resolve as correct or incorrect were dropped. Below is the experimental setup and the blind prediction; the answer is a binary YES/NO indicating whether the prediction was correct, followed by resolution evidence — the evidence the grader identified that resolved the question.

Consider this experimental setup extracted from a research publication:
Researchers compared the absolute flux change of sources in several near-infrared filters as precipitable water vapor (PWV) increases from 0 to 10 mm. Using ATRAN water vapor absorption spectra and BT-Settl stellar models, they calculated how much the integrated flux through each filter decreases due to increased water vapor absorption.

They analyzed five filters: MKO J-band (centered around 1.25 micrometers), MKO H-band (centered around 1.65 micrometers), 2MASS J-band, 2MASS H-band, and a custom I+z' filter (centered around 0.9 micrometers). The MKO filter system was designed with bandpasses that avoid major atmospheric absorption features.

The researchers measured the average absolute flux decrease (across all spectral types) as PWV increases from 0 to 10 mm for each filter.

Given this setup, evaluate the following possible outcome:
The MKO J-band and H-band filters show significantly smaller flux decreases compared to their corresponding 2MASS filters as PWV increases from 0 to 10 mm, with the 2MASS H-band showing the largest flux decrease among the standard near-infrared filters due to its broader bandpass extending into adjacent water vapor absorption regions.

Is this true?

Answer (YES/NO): NO